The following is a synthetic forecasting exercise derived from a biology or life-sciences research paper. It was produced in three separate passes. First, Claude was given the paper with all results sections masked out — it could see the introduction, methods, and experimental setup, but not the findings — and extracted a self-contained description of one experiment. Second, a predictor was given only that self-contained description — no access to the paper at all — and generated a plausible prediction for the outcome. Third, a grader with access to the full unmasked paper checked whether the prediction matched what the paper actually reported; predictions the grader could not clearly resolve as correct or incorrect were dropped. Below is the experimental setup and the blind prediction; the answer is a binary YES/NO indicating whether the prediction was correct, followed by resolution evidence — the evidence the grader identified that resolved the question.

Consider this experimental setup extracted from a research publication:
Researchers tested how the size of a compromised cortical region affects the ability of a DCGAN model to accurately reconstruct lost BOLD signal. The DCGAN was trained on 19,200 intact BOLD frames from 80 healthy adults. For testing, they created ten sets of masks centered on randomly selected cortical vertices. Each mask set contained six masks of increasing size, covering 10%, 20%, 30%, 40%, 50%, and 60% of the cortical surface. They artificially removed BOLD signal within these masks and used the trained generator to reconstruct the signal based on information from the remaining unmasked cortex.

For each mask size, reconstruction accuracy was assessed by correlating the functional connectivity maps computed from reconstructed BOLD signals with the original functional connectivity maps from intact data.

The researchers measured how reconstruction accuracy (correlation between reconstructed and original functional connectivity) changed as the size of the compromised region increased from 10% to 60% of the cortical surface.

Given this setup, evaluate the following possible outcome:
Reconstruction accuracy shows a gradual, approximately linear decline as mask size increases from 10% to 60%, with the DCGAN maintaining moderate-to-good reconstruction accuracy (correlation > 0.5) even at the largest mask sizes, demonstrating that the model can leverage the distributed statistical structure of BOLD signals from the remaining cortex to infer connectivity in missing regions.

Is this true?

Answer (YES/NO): NO